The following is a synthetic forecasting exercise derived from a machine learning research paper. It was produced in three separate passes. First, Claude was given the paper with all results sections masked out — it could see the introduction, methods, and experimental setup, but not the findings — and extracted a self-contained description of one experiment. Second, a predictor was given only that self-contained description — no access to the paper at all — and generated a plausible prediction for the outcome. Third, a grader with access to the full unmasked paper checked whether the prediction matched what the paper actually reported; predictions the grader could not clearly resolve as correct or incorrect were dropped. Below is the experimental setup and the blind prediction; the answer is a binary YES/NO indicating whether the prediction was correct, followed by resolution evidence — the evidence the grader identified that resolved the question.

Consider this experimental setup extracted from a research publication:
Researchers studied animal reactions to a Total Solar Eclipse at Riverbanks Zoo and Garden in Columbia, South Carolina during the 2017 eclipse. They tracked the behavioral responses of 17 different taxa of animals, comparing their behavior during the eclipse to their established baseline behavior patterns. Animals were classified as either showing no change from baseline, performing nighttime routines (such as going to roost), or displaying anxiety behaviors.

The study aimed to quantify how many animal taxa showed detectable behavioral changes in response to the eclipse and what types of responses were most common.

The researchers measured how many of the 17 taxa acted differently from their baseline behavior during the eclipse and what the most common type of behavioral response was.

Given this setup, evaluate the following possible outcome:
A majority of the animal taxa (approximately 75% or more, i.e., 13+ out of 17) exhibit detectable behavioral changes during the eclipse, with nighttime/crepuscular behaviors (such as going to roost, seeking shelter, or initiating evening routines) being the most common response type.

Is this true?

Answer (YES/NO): YES